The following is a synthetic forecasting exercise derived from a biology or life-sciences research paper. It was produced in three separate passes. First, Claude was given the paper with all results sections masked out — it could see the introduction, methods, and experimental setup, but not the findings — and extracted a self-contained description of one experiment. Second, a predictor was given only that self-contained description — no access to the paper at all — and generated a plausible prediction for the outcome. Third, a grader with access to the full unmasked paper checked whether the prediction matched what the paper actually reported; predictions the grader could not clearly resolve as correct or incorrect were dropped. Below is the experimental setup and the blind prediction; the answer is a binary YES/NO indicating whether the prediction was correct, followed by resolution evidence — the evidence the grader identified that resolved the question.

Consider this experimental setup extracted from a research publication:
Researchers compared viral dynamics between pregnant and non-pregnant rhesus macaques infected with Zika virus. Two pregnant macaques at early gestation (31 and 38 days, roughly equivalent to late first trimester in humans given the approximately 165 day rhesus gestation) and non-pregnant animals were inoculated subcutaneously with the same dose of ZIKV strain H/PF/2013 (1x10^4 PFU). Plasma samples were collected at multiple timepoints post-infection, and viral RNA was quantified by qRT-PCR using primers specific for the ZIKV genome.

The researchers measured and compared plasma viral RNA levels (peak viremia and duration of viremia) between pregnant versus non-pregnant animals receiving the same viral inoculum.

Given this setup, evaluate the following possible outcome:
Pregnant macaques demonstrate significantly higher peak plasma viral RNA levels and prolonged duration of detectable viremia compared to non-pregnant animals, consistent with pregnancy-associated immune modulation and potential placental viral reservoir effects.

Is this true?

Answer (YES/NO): NO